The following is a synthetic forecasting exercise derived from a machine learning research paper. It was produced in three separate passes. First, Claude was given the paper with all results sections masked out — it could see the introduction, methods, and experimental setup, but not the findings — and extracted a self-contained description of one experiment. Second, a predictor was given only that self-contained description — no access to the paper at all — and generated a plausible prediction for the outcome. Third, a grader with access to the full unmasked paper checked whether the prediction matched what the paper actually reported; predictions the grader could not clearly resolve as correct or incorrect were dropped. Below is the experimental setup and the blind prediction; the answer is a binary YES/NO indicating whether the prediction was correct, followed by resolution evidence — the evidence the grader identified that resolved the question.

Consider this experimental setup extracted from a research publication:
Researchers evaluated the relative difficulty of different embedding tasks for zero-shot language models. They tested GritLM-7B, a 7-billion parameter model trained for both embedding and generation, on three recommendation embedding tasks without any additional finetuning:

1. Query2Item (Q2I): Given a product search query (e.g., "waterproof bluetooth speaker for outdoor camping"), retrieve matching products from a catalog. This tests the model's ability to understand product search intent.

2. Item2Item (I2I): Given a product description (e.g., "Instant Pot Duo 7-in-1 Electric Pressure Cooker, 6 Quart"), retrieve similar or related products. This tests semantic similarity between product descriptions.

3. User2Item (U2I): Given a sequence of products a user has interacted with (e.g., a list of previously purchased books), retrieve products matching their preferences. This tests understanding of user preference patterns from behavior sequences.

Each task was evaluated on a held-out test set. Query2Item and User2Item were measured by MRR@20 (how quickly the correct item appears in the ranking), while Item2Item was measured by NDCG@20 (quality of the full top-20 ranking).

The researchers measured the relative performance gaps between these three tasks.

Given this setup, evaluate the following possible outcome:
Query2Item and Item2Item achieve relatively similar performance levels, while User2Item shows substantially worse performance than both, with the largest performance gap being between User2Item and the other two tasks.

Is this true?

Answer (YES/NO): NO